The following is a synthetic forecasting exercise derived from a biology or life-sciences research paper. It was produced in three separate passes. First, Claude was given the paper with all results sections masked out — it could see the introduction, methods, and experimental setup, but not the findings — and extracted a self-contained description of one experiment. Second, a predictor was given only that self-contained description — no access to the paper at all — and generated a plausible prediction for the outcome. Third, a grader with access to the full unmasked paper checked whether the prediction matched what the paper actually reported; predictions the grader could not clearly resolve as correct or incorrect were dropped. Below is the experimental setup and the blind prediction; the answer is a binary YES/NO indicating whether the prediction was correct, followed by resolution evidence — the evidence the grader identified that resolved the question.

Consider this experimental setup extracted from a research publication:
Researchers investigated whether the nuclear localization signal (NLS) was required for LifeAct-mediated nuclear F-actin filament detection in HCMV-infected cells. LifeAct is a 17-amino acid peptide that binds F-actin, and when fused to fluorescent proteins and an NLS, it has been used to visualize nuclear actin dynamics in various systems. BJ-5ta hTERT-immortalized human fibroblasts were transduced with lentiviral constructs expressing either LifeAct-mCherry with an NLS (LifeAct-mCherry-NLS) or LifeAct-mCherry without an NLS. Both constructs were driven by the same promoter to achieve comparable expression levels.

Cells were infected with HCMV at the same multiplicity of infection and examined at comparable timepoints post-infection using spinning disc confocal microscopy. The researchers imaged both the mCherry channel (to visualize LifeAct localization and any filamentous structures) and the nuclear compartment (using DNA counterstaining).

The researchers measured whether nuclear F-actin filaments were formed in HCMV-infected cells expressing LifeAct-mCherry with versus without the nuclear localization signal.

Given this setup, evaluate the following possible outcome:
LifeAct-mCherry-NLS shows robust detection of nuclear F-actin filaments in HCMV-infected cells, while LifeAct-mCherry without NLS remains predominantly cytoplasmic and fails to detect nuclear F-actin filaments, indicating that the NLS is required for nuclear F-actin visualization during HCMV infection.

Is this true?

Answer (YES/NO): NO